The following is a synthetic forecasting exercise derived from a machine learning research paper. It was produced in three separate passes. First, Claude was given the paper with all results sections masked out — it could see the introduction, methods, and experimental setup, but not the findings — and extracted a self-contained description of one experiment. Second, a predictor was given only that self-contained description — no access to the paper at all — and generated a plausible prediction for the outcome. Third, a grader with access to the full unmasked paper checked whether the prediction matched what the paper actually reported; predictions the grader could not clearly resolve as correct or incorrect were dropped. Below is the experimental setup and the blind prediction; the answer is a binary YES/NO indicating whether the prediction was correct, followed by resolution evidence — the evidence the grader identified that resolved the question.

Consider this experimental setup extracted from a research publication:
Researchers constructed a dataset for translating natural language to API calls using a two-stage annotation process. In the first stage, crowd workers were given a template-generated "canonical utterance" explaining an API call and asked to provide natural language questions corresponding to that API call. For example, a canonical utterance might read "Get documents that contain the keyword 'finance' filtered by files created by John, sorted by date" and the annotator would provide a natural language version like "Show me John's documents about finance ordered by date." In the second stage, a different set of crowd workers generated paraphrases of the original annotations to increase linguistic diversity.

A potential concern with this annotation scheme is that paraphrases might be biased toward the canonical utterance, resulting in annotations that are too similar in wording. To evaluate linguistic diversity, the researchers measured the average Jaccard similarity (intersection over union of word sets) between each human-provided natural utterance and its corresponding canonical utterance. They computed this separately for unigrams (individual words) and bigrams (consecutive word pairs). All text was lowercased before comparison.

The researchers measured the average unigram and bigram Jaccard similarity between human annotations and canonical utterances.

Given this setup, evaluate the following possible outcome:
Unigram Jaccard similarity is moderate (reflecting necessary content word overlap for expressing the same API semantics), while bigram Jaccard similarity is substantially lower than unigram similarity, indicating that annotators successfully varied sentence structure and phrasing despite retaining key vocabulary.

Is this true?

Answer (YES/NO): YES